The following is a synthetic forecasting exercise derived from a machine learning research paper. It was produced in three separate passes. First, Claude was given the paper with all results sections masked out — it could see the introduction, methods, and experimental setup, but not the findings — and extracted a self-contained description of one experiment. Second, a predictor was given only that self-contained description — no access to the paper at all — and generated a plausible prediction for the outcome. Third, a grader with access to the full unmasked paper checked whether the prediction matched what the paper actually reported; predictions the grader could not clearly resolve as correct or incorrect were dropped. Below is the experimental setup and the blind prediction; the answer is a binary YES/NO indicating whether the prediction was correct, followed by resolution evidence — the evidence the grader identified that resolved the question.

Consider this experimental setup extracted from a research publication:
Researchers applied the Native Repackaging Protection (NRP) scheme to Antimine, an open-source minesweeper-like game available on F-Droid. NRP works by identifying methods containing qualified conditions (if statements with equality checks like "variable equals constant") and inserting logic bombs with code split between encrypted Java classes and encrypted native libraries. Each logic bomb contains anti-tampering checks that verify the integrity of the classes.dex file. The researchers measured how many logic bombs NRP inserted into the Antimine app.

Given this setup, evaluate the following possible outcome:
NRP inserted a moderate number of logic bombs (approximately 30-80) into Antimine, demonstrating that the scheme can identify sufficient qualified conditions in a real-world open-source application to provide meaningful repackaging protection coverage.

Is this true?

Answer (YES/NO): NO